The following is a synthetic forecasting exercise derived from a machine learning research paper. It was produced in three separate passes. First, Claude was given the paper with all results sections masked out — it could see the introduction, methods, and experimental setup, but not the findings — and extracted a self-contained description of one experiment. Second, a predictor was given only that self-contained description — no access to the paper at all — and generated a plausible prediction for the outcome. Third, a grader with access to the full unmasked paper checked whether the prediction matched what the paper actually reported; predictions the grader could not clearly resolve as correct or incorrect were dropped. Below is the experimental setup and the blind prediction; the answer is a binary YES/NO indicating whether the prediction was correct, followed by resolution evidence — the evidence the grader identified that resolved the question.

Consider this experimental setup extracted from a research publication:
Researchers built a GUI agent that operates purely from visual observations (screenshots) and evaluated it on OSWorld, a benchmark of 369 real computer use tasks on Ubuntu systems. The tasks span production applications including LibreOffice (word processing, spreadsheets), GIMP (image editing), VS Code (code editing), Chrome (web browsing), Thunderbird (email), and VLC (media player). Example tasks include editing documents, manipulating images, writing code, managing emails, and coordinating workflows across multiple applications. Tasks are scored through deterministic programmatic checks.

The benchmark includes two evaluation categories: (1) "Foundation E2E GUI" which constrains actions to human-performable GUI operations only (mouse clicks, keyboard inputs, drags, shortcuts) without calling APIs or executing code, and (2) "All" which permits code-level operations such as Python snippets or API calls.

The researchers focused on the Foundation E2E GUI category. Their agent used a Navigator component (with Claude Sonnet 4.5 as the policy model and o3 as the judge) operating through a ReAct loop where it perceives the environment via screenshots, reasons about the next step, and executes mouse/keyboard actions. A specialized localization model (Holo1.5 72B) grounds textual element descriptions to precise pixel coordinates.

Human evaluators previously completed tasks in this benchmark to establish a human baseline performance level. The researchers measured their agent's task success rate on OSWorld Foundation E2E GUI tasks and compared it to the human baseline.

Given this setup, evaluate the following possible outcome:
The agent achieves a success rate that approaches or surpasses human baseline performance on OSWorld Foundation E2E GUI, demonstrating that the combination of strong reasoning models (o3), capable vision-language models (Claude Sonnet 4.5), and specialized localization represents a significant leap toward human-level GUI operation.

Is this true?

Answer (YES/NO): YES